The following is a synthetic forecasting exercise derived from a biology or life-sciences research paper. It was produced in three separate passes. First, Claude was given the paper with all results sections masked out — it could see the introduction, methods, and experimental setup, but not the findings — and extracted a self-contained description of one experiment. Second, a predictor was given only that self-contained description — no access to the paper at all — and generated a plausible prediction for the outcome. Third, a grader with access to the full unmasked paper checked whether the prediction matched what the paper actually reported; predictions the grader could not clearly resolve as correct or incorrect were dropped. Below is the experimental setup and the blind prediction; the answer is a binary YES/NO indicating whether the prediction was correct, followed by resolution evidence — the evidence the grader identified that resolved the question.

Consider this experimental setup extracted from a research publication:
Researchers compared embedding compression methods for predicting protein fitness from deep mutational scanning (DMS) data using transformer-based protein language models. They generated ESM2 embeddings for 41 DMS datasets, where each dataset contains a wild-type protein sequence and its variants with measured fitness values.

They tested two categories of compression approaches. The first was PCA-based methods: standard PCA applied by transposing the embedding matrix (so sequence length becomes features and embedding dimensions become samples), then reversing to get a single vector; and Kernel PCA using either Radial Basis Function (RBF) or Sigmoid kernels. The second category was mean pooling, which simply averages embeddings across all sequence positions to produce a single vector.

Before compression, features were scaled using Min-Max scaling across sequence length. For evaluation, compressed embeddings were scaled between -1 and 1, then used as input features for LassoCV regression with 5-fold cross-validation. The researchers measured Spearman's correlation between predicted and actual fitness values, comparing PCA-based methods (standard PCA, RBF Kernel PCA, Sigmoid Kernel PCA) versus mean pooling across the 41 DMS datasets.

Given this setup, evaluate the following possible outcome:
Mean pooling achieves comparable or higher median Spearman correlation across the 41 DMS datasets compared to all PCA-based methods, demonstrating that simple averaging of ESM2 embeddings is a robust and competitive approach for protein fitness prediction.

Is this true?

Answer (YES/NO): YES